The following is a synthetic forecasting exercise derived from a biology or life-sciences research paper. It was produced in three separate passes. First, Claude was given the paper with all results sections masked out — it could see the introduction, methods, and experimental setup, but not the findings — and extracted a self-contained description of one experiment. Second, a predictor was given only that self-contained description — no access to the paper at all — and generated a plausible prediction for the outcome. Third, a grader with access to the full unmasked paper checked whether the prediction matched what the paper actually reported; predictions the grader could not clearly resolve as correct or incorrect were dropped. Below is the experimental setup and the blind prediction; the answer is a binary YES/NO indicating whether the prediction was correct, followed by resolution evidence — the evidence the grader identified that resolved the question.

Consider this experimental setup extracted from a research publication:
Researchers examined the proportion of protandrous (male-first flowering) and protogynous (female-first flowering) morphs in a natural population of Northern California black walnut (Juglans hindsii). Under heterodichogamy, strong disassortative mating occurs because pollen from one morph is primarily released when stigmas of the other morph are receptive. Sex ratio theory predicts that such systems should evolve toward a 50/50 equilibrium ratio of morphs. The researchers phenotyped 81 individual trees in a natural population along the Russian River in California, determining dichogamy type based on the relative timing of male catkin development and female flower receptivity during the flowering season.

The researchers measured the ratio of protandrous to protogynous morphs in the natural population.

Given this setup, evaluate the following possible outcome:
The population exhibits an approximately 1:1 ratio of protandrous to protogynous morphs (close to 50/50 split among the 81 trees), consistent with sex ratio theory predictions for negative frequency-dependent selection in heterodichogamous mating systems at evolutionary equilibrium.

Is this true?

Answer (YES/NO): YES